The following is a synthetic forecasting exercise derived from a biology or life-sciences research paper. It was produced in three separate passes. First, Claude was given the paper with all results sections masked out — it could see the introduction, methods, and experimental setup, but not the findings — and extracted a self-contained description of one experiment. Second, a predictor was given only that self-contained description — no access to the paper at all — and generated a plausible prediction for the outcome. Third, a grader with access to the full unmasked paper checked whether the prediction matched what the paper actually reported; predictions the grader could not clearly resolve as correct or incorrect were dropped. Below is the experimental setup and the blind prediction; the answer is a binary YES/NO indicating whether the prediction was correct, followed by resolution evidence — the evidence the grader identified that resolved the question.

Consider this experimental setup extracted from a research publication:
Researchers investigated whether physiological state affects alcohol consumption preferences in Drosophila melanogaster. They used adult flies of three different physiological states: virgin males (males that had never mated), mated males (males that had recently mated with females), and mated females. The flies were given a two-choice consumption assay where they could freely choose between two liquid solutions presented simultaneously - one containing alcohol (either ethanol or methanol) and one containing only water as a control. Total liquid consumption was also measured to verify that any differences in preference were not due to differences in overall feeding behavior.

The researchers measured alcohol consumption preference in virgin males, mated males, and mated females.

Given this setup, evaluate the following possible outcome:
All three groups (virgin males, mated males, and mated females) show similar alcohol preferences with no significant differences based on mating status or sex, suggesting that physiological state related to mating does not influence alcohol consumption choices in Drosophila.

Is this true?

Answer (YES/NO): NO